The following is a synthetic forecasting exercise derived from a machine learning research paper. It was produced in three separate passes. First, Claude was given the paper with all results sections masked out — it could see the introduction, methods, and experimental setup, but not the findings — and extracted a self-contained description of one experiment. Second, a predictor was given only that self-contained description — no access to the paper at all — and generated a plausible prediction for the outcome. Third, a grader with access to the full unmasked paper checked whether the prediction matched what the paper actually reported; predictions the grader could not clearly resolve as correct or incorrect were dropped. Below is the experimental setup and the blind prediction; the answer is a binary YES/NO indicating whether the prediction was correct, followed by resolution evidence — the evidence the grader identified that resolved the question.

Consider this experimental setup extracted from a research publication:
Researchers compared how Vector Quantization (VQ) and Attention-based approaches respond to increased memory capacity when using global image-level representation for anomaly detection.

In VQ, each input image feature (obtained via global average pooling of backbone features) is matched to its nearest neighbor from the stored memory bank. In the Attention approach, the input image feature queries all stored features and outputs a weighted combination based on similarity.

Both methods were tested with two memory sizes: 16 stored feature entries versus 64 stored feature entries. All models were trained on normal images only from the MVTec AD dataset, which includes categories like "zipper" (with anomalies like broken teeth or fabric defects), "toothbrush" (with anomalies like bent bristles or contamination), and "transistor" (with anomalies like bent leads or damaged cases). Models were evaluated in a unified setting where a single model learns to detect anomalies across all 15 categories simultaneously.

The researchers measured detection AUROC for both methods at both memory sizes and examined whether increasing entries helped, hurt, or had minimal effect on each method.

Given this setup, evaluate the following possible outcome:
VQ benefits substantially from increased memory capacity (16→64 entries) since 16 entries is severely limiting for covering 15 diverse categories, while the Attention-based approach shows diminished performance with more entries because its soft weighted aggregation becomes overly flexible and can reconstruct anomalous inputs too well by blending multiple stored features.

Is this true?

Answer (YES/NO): NO